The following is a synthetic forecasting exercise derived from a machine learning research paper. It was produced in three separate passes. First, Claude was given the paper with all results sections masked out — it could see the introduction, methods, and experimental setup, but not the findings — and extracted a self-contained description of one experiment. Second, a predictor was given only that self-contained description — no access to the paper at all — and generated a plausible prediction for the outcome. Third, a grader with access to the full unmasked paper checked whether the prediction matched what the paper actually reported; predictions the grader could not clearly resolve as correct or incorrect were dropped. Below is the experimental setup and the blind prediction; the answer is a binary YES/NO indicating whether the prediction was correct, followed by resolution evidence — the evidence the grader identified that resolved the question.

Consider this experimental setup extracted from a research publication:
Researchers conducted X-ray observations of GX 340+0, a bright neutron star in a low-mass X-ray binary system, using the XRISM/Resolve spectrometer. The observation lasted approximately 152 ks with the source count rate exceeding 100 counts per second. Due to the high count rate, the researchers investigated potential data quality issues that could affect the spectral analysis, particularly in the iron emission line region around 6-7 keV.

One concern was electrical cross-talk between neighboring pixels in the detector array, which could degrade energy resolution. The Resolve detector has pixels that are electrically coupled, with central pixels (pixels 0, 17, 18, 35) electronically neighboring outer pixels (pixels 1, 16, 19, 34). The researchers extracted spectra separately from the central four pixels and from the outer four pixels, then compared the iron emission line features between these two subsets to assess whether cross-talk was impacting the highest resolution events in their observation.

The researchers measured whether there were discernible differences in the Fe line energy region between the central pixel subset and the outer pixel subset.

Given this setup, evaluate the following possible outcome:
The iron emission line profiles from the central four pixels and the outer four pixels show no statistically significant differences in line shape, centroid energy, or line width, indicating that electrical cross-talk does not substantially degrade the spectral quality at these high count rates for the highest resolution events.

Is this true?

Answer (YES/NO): YES